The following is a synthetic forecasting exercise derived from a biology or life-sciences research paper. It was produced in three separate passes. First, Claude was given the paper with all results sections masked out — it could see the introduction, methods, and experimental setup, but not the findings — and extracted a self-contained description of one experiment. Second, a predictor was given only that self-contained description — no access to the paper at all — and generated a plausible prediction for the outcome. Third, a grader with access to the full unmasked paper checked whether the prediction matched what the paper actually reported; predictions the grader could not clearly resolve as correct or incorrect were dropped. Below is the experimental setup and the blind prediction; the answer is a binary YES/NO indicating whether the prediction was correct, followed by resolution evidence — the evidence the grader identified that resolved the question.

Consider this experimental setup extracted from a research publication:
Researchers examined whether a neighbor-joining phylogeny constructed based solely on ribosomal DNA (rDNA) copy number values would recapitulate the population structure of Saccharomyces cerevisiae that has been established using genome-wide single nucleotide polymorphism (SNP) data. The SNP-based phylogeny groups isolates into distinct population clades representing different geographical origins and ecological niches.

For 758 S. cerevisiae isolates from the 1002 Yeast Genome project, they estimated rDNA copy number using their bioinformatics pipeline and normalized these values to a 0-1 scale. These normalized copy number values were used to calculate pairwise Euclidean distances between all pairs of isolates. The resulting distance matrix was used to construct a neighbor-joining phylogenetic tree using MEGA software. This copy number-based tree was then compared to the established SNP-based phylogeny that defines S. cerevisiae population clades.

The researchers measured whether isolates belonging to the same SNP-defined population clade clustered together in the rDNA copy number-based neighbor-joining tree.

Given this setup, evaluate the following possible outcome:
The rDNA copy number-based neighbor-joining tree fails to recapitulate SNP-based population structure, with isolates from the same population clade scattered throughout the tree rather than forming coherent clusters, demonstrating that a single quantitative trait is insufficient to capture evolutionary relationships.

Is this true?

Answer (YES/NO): NO